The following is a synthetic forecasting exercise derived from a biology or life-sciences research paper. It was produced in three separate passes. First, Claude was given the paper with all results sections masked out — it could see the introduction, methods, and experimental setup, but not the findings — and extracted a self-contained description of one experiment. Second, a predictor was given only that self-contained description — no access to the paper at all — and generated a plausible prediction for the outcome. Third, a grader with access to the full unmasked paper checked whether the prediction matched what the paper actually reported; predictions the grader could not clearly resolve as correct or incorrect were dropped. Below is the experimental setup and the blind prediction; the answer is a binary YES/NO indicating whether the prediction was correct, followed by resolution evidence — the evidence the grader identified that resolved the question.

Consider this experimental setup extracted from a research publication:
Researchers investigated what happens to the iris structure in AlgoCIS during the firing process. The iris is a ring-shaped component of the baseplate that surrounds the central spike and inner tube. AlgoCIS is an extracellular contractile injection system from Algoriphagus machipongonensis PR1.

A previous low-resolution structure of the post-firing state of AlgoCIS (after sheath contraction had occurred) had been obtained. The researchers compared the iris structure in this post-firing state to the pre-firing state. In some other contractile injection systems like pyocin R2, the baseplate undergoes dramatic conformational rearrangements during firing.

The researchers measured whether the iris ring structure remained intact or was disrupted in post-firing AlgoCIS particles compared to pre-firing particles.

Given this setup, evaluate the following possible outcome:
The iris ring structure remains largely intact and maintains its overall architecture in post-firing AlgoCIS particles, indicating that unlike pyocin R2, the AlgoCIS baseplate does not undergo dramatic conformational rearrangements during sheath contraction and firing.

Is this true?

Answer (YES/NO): YES